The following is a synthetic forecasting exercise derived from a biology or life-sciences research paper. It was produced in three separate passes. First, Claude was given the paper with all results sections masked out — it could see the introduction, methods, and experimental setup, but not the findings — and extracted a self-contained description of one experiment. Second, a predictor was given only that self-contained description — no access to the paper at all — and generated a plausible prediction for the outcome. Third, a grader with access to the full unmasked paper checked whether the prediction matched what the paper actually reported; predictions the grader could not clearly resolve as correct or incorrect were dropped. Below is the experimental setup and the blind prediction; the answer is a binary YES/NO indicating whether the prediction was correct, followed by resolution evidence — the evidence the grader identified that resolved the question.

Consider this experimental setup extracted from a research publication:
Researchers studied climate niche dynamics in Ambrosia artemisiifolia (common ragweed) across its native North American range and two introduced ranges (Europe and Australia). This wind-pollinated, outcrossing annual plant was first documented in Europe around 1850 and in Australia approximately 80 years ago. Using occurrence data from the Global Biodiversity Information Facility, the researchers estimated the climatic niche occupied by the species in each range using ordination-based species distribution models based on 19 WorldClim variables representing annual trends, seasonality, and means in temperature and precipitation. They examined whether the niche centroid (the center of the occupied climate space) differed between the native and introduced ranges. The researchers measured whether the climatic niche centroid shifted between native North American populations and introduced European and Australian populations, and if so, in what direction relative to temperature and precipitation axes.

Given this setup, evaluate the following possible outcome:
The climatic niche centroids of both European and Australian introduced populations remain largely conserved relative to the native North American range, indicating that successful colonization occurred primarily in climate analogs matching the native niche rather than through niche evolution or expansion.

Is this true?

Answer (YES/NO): NO